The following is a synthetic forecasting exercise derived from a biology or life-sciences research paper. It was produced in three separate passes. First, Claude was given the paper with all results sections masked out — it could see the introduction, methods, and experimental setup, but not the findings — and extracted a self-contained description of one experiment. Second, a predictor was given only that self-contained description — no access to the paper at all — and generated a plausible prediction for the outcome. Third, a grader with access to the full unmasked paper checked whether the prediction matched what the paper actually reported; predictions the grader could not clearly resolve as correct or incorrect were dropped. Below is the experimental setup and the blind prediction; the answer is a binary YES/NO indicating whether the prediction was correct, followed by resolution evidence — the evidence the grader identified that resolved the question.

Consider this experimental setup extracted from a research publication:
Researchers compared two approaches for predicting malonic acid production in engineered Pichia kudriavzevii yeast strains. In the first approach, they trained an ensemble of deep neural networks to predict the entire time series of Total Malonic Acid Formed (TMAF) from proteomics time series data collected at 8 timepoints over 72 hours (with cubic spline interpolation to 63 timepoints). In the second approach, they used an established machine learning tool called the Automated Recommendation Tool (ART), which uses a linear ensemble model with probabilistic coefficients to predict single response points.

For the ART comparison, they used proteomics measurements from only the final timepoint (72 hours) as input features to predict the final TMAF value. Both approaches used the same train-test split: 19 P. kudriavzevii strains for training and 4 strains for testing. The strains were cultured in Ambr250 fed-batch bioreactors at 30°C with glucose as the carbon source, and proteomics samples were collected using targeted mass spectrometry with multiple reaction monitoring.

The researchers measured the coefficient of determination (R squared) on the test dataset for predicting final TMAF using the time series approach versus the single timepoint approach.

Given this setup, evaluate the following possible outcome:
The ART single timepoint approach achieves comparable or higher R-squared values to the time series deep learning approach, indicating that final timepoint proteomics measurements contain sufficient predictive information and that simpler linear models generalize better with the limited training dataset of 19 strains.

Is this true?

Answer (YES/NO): NO